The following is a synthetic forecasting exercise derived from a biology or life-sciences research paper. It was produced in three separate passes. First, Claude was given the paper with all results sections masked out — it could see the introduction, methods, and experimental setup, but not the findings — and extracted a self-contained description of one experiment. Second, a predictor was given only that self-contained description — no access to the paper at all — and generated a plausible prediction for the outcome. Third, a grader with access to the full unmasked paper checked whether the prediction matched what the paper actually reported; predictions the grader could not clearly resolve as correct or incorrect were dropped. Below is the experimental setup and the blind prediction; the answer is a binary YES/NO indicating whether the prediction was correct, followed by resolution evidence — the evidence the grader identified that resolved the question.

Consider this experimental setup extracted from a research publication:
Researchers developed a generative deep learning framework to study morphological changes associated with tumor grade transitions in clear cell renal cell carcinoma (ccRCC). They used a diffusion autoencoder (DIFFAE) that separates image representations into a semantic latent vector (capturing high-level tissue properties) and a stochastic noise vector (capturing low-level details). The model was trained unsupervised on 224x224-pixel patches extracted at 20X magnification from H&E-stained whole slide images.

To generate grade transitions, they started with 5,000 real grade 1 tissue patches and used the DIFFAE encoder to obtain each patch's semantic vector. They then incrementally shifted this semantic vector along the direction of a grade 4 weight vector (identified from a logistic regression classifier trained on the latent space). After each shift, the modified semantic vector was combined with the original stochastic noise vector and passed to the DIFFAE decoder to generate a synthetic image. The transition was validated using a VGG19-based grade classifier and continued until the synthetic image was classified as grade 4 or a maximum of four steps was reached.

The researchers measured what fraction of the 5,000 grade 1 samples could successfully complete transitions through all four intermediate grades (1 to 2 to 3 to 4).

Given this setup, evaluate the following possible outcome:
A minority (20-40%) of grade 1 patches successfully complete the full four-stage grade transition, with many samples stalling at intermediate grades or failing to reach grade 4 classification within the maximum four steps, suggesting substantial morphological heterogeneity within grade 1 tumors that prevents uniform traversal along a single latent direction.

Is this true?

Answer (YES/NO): NO